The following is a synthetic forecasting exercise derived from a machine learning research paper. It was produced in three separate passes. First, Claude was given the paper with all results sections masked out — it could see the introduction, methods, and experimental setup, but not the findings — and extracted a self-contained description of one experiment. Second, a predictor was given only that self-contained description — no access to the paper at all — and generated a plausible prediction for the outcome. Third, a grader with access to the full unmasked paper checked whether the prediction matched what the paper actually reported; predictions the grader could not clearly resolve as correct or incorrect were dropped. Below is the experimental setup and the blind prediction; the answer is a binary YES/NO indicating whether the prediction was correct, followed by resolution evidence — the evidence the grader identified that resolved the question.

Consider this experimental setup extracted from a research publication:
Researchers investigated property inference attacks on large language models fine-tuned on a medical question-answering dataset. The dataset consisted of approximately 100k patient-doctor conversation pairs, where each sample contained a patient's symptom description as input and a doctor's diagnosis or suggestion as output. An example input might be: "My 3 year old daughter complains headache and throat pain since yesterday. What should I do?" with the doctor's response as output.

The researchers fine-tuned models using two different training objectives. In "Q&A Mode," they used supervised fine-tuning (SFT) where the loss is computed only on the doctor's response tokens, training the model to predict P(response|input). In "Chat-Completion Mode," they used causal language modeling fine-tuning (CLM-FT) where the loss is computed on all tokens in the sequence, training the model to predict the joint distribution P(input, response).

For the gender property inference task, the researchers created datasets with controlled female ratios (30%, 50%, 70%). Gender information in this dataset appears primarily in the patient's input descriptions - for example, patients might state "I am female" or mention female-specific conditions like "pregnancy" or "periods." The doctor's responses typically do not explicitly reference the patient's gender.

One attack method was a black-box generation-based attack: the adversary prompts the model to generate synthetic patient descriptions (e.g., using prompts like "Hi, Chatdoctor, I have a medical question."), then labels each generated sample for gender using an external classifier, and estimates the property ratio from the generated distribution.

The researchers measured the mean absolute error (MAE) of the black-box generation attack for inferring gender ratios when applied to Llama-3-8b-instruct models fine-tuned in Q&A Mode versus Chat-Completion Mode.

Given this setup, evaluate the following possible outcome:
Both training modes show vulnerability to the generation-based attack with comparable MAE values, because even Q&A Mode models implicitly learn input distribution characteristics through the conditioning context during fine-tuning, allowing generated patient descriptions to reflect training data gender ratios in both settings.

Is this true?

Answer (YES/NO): NO